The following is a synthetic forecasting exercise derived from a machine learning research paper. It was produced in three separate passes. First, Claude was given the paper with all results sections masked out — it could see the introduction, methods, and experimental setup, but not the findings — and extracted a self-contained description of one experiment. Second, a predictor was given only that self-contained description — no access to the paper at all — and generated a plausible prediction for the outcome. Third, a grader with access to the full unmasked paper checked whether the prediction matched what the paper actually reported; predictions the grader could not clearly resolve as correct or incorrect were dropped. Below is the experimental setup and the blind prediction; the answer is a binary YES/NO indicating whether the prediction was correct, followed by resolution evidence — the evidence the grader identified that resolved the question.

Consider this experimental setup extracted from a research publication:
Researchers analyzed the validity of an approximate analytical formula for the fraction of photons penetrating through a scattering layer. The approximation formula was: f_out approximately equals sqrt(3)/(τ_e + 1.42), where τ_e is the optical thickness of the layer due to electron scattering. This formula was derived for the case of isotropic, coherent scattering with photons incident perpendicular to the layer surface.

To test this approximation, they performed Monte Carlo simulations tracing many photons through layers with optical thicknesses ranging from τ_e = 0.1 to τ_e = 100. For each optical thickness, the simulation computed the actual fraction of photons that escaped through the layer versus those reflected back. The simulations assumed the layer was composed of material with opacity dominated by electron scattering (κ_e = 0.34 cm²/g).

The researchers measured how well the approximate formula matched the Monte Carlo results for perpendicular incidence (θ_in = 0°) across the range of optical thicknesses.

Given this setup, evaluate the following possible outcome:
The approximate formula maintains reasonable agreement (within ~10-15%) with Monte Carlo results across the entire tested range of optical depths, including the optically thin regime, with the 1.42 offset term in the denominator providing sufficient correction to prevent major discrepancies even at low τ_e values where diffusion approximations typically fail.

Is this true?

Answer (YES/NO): NO